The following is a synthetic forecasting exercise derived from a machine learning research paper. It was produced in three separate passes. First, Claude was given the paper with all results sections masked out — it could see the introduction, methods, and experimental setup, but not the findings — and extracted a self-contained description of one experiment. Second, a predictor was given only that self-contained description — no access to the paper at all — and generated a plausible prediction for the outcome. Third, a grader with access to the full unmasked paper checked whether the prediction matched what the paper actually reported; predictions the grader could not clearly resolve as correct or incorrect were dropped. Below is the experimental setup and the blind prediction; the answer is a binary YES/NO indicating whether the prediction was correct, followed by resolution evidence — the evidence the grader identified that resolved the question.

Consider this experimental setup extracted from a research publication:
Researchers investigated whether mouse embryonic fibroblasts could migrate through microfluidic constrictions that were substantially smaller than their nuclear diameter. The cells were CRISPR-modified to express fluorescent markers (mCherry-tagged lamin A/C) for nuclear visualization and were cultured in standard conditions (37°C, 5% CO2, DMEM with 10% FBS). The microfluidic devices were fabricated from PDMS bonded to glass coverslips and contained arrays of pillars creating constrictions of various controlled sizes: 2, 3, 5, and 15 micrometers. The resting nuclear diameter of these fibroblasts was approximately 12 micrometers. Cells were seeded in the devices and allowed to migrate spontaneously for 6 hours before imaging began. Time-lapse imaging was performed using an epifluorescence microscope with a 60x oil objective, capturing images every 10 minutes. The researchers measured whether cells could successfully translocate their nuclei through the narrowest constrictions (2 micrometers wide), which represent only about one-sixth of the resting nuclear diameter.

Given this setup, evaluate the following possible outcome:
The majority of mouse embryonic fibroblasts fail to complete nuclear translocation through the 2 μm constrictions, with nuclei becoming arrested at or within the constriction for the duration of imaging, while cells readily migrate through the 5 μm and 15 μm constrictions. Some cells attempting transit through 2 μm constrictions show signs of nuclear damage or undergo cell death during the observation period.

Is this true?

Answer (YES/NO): NO